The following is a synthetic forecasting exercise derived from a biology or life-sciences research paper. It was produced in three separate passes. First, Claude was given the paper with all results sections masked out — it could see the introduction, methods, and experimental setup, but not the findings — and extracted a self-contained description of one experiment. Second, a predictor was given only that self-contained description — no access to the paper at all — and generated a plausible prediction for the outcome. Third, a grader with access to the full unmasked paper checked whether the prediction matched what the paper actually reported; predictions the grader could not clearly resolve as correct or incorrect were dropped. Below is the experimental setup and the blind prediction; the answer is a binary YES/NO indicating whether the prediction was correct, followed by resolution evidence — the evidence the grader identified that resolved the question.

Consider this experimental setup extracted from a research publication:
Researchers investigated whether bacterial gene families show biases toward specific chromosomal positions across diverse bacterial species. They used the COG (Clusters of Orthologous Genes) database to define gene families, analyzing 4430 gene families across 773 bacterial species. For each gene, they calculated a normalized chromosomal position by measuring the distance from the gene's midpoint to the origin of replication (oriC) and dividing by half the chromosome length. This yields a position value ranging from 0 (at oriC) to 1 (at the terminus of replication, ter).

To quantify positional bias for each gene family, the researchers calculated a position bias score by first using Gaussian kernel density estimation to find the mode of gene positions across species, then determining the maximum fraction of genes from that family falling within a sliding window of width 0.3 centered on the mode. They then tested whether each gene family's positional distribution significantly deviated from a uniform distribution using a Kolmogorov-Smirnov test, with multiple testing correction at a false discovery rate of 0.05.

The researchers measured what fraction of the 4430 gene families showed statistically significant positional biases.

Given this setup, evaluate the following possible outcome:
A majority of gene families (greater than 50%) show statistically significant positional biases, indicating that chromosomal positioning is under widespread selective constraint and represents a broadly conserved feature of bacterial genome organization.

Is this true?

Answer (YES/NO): NO